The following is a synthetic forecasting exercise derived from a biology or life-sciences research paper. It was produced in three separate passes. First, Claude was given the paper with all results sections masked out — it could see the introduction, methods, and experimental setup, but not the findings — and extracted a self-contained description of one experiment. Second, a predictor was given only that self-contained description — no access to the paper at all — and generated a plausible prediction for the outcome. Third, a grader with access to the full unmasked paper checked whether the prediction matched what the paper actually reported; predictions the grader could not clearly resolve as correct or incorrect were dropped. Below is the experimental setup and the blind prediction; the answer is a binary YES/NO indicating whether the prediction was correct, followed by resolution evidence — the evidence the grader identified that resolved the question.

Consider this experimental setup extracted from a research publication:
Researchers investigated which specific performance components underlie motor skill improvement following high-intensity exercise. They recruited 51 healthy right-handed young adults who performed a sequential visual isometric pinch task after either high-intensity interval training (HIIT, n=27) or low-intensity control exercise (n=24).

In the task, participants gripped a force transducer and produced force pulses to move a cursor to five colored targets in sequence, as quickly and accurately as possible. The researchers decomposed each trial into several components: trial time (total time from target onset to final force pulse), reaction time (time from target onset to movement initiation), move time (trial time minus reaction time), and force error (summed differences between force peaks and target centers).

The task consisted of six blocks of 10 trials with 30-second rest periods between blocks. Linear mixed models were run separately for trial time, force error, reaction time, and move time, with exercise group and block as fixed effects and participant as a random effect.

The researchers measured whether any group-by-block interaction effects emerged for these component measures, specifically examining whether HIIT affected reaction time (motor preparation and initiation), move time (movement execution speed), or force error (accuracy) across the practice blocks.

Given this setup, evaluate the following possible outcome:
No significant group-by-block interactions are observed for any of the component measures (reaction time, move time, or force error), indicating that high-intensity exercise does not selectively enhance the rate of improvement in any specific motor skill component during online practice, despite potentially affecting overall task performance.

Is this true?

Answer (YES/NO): NO